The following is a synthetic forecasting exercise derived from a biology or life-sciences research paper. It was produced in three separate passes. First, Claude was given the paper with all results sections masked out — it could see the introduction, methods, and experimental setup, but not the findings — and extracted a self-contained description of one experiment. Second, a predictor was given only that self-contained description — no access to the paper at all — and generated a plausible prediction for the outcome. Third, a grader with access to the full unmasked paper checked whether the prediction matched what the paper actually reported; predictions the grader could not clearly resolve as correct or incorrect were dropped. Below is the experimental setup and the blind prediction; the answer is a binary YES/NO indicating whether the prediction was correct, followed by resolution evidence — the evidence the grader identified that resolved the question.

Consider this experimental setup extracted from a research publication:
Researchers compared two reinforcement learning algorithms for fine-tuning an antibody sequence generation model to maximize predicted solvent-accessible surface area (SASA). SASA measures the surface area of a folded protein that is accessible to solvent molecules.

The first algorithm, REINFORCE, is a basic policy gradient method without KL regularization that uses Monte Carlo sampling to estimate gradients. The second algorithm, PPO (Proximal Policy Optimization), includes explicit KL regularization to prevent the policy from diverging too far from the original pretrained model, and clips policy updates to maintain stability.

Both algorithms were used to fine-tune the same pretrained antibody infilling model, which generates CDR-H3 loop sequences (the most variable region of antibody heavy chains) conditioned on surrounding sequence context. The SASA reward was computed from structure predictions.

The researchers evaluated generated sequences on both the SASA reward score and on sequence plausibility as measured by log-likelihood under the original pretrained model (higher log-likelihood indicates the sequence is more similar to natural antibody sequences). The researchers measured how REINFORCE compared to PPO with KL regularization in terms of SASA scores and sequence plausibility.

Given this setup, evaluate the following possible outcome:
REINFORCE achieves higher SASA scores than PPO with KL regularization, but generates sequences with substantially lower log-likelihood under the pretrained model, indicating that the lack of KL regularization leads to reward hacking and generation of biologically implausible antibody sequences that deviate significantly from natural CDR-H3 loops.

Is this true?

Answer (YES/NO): YES